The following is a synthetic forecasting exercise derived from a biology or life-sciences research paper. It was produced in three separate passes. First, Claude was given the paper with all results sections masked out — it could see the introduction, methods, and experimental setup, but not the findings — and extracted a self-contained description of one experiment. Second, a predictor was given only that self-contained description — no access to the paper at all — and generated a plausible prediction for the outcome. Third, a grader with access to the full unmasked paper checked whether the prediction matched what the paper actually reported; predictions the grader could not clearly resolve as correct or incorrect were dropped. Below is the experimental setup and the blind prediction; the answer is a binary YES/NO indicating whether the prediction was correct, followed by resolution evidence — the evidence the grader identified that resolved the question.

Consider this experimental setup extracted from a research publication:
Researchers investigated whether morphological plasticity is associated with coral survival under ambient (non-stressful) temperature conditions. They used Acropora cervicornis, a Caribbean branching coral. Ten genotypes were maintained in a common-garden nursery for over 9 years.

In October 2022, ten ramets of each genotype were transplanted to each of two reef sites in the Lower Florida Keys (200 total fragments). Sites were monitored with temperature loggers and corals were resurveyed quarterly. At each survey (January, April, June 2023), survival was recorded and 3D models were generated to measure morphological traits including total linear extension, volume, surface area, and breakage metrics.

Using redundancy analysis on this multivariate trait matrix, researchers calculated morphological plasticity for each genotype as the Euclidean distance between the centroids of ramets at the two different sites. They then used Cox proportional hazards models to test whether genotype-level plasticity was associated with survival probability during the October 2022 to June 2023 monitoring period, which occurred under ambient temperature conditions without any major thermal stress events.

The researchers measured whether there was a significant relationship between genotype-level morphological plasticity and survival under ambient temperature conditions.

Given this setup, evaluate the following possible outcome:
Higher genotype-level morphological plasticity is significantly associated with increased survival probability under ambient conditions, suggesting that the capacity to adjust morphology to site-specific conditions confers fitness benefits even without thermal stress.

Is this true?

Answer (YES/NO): NO